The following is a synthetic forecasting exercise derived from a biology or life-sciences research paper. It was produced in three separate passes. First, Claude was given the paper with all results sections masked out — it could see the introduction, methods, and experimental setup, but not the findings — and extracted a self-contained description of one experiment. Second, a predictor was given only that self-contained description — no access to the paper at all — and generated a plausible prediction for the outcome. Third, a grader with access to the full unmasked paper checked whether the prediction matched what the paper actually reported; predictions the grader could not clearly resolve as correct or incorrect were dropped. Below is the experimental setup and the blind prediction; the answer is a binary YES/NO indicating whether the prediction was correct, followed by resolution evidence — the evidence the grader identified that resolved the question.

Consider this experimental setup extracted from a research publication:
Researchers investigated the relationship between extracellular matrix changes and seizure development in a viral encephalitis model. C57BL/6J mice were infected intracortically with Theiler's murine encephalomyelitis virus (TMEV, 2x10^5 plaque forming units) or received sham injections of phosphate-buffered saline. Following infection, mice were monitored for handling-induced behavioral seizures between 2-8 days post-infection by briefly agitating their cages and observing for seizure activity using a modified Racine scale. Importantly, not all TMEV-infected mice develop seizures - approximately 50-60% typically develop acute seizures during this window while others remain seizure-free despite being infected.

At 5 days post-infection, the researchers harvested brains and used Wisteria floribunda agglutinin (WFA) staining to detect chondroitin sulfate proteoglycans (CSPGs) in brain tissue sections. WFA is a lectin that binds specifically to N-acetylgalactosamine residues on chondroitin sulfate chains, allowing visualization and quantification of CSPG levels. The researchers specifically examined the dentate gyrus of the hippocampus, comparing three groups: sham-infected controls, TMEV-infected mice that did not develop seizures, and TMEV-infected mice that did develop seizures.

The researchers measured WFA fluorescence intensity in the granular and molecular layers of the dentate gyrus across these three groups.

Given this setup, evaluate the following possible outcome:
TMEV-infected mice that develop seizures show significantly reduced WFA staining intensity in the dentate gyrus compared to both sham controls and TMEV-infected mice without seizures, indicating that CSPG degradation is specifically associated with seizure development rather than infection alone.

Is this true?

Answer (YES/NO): NO